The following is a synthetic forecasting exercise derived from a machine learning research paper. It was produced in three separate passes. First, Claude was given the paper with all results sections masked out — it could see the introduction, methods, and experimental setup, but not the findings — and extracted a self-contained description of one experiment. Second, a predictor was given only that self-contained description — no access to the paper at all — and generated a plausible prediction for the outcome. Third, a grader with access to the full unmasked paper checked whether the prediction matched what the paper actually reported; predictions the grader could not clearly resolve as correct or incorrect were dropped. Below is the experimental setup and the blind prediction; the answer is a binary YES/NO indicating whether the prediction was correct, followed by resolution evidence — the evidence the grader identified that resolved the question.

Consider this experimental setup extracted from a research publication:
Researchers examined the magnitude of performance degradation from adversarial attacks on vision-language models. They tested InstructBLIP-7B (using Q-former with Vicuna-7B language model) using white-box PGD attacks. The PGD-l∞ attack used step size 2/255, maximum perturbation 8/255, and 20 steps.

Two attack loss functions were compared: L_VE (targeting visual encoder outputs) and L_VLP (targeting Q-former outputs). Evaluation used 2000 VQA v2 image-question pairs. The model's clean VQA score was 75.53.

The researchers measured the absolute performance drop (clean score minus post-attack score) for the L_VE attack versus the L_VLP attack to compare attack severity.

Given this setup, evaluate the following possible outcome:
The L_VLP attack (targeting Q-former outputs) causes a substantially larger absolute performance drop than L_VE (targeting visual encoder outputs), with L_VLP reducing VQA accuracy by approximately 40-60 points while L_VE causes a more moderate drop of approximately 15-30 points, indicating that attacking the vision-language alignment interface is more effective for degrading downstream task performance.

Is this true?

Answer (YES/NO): NO